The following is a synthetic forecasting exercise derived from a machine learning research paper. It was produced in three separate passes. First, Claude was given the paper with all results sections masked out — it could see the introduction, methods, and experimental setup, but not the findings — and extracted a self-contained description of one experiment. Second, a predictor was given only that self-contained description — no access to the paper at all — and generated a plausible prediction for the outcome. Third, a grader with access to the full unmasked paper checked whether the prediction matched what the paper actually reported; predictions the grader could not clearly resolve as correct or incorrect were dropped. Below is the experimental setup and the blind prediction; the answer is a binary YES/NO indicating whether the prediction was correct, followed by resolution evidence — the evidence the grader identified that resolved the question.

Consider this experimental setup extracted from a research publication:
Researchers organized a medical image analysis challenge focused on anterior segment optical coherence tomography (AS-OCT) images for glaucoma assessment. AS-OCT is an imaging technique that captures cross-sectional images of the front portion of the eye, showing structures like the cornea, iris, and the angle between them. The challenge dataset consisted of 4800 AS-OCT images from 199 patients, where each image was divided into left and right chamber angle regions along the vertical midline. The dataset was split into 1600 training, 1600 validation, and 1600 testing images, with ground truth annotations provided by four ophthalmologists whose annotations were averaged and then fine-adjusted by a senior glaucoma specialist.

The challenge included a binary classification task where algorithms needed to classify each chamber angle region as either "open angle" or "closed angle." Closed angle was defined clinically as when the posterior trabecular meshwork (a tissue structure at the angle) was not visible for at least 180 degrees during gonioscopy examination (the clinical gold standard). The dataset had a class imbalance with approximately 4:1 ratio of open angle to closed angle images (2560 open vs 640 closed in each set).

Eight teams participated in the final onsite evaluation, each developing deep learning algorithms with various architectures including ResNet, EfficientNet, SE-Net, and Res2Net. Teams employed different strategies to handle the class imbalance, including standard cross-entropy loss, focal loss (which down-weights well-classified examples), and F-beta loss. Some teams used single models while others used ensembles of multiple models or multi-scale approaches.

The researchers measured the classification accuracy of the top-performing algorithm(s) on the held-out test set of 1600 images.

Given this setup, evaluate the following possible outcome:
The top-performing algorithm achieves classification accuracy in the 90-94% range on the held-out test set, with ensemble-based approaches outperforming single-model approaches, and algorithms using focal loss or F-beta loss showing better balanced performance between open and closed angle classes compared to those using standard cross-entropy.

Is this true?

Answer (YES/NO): NO